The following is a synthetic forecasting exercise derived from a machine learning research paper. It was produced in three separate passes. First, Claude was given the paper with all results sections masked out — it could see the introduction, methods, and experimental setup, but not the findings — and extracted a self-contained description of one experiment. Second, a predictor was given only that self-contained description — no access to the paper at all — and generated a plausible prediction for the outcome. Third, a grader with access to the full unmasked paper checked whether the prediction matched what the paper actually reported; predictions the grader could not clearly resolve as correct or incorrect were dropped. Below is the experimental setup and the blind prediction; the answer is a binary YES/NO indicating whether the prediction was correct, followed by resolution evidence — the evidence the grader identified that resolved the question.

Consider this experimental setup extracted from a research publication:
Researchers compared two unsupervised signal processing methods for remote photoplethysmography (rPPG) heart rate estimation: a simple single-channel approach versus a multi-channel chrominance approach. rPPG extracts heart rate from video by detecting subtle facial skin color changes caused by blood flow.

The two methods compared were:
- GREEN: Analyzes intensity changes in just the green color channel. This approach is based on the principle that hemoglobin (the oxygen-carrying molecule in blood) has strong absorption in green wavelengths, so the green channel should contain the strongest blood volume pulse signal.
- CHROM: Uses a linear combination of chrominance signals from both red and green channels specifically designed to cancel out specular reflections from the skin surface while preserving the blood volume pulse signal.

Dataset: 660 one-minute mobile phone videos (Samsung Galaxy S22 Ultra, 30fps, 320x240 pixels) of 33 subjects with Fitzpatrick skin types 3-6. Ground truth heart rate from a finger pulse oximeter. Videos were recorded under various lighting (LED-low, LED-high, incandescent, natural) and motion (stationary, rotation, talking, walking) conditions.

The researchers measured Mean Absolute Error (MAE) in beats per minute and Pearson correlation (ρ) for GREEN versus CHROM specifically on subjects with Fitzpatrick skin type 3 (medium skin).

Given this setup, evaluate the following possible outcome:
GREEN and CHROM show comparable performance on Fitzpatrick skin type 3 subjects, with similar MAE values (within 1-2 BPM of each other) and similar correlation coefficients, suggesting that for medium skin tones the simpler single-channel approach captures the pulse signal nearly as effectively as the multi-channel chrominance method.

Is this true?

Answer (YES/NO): NO